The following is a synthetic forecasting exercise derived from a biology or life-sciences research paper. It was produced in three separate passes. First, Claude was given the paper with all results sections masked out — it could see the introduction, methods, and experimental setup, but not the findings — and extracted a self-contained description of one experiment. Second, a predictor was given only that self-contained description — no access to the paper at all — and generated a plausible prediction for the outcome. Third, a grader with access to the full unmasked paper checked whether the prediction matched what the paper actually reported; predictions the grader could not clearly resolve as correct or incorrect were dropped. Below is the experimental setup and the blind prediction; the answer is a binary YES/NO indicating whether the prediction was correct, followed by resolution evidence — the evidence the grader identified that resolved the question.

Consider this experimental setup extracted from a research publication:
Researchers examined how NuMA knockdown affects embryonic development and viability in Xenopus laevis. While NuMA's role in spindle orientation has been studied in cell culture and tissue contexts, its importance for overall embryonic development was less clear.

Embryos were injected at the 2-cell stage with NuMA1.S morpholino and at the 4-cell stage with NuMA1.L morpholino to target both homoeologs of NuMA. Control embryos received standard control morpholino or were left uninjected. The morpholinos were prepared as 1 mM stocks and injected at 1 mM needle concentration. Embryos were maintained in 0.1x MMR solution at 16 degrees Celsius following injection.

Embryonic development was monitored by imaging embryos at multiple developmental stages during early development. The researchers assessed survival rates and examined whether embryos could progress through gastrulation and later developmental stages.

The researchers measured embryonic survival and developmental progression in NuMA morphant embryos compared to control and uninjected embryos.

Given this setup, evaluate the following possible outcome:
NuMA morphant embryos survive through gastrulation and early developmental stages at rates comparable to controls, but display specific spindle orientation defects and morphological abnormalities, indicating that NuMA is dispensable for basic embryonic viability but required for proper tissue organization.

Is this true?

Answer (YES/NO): NO